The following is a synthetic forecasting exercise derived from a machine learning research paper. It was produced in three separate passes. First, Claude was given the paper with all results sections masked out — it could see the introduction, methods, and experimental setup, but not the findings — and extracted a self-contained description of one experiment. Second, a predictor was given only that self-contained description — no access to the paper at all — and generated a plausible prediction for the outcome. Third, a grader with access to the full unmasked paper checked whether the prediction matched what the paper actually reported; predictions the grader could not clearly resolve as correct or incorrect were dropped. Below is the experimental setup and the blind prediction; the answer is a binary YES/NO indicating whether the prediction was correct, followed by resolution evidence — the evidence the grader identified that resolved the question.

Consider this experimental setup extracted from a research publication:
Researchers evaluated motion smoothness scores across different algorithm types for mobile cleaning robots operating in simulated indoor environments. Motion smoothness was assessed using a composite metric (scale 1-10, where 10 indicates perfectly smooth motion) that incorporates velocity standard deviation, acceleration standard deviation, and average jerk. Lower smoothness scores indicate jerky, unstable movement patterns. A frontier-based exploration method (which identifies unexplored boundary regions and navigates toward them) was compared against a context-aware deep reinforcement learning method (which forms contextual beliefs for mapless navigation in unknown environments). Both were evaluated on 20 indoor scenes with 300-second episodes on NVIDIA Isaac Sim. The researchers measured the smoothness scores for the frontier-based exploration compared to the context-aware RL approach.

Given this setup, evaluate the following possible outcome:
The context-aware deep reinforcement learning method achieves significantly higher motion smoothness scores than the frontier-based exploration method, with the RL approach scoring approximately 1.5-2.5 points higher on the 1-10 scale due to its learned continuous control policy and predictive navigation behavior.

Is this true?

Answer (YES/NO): NO